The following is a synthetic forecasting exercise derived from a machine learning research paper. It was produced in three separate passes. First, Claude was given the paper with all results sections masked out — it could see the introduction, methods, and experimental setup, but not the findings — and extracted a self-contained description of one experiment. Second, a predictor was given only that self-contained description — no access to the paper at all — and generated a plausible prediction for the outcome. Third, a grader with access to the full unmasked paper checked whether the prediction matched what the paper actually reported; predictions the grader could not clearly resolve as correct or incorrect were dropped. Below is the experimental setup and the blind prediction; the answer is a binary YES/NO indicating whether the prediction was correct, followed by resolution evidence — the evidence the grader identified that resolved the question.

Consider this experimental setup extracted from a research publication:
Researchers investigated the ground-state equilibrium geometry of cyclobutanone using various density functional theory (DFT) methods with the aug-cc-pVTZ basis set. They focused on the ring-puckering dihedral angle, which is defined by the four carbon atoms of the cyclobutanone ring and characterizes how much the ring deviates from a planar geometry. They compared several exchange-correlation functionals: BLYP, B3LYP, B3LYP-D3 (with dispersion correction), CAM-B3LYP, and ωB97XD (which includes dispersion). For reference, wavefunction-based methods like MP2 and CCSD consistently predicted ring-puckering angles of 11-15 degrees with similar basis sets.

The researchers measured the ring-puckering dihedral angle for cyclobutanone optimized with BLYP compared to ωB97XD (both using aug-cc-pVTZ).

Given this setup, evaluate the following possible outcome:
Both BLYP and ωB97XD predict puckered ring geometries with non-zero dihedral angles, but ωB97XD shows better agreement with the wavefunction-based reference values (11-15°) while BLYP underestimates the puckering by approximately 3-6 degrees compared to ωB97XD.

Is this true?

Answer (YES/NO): NO